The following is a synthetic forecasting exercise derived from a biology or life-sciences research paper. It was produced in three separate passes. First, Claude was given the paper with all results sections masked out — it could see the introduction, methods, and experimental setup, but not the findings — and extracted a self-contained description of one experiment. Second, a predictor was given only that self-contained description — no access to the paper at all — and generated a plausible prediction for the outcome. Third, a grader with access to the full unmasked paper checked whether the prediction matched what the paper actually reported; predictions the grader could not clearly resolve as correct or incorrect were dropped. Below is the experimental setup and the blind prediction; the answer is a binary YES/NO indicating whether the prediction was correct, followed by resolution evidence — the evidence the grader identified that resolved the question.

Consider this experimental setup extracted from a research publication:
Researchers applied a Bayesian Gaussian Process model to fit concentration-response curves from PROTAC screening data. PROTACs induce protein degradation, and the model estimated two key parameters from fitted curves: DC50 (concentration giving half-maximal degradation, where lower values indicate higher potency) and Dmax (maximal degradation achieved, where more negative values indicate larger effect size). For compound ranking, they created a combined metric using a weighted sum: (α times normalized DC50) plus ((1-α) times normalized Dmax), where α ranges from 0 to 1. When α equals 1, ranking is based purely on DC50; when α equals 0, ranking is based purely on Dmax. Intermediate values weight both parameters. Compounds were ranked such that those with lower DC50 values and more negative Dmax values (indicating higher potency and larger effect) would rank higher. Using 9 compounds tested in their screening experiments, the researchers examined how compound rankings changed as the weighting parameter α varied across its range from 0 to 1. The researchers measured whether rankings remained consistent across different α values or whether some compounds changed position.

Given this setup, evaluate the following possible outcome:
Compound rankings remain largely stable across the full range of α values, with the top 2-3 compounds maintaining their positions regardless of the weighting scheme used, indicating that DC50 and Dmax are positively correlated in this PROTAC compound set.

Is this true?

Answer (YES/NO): NO